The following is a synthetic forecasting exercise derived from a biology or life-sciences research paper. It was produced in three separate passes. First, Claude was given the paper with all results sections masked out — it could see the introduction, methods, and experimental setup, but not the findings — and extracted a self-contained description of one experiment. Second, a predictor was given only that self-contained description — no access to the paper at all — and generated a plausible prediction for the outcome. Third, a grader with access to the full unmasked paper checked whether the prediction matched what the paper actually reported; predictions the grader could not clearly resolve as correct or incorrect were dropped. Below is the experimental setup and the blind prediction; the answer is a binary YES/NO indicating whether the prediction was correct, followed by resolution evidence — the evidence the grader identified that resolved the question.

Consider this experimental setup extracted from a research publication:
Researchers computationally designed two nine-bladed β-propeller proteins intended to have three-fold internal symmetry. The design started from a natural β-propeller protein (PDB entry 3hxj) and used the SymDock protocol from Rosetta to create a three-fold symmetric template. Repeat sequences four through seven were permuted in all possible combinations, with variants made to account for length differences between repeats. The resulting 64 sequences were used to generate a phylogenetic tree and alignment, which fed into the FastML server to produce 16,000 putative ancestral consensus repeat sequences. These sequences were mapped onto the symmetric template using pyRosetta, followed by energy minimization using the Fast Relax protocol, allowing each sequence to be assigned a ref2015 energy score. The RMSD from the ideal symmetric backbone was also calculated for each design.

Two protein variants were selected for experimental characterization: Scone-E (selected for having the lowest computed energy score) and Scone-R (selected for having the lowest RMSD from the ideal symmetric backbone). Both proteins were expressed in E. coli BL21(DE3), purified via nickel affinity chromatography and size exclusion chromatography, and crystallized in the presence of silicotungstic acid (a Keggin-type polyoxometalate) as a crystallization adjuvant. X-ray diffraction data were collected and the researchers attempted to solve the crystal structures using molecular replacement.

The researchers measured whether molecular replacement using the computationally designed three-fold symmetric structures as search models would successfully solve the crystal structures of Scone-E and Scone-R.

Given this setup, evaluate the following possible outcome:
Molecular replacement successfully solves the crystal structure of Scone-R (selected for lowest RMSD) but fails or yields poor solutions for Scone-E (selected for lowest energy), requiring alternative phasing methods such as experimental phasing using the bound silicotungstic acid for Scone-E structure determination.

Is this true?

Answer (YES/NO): NO